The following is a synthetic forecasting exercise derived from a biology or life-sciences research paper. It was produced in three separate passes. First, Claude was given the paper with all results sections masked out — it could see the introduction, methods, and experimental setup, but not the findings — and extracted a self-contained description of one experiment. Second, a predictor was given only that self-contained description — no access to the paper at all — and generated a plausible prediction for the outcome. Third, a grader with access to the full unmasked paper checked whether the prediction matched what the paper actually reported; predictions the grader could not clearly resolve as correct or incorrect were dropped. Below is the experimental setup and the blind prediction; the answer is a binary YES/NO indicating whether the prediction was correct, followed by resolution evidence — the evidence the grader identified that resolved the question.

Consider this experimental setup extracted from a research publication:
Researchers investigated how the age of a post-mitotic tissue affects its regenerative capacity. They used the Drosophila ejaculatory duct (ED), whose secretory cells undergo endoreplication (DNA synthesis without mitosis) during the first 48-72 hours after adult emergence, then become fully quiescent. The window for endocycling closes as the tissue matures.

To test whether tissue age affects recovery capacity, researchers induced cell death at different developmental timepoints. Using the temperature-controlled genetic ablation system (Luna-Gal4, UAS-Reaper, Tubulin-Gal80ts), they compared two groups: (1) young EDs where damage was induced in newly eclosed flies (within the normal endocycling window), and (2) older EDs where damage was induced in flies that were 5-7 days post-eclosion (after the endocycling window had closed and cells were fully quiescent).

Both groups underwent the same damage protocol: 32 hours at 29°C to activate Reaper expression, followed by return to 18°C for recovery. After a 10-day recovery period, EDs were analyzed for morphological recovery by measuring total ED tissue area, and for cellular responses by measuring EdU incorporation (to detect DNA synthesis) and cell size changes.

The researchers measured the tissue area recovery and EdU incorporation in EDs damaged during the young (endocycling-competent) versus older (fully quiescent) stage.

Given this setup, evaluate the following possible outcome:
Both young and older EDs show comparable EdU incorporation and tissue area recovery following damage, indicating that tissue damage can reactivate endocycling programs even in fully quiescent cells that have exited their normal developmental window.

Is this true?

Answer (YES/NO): NO